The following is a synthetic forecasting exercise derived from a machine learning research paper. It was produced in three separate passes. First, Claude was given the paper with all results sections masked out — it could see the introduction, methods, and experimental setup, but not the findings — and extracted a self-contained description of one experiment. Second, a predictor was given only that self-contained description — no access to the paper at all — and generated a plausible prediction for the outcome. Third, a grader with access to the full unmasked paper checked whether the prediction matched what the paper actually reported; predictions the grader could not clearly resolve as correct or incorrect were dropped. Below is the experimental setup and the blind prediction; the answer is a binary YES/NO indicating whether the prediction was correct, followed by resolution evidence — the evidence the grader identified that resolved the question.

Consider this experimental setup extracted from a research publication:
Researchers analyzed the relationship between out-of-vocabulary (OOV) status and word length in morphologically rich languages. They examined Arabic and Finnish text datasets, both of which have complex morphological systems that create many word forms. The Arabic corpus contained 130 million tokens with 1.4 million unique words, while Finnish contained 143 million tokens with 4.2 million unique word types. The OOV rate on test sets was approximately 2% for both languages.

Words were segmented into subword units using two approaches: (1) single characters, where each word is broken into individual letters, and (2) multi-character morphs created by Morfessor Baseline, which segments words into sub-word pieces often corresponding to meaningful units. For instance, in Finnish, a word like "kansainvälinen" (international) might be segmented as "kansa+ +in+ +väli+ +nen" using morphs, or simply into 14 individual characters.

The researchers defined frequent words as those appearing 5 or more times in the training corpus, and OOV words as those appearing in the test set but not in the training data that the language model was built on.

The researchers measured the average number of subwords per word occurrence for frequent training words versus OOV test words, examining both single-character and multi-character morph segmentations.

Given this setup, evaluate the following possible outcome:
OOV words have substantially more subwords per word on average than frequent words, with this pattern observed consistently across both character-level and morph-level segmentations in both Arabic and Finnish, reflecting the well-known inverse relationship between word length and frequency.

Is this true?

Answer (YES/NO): YES